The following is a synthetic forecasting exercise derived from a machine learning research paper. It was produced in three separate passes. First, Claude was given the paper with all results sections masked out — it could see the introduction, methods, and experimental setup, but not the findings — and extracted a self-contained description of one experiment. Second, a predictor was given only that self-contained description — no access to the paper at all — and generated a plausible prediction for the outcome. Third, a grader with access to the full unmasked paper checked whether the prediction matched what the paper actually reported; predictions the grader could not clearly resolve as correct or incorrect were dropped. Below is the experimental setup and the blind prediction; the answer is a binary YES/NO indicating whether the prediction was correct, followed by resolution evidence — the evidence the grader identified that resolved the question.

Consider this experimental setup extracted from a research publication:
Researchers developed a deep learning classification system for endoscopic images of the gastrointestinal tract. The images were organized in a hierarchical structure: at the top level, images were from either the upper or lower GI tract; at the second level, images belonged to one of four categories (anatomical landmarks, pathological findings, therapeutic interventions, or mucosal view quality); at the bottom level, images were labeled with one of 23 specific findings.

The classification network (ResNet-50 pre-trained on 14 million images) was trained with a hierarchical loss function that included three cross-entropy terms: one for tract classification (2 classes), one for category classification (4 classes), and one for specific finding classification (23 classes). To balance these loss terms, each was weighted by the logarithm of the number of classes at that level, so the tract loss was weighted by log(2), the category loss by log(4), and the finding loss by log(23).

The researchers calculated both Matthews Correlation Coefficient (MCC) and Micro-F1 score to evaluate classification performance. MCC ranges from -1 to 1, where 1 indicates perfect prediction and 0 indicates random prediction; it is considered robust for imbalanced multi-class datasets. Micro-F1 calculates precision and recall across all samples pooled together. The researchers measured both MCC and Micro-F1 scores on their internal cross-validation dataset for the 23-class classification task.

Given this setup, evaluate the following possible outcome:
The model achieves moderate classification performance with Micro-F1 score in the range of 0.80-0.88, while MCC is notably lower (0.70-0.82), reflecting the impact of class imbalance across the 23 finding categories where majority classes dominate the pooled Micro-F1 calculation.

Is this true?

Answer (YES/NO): NO